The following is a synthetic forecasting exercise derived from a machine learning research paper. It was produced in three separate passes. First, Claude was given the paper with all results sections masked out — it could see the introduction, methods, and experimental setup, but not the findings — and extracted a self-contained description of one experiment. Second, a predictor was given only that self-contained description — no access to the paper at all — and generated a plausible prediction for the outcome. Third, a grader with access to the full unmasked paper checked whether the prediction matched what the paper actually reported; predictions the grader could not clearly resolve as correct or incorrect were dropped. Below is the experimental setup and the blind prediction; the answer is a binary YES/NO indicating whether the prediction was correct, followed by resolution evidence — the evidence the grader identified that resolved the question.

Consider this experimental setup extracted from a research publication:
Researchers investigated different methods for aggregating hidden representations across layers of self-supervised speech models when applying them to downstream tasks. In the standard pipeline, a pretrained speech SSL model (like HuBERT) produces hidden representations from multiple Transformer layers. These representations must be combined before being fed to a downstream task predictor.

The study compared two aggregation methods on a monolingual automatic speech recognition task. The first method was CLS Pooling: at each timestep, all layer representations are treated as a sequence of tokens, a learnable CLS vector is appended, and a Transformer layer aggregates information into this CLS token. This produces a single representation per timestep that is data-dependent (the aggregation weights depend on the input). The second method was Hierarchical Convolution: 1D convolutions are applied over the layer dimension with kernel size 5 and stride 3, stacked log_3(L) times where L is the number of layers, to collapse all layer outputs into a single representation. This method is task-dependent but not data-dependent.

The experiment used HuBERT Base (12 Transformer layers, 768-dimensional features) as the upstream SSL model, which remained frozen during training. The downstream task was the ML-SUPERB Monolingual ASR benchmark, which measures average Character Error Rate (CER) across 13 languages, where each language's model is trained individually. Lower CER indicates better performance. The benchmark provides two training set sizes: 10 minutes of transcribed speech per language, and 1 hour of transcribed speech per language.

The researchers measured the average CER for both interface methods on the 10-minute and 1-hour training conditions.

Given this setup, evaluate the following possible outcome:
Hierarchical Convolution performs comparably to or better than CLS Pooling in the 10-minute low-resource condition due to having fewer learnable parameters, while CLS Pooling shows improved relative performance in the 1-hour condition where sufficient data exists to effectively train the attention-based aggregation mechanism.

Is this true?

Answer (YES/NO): YES